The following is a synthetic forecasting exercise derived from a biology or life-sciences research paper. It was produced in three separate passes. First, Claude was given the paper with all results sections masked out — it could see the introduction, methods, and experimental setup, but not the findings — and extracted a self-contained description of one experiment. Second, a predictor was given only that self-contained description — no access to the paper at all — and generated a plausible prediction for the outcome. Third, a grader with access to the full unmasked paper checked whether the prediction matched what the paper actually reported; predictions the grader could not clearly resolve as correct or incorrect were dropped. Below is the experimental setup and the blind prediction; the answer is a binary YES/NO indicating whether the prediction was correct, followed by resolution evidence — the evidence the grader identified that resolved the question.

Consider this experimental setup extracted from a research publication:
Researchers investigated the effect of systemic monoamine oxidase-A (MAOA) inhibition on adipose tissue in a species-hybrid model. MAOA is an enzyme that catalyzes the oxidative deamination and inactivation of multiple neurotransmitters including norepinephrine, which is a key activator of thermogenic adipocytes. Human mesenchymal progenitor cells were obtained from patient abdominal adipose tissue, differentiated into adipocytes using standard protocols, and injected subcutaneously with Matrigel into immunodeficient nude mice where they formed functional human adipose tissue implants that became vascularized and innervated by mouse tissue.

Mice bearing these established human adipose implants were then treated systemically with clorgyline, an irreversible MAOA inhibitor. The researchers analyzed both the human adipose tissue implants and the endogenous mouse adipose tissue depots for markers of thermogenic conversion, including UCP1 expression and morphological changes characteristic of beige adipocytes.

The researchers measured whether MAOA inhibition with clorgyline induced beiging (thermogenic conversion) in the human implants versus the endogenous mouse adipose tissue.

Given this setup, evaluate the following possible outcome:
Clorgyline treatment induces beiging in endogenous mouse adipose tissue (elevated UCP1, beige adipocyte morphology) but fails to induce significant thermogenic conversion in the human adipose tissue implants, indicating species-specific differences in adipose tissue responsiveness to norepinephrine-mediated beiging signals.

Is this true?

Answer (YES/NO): NO